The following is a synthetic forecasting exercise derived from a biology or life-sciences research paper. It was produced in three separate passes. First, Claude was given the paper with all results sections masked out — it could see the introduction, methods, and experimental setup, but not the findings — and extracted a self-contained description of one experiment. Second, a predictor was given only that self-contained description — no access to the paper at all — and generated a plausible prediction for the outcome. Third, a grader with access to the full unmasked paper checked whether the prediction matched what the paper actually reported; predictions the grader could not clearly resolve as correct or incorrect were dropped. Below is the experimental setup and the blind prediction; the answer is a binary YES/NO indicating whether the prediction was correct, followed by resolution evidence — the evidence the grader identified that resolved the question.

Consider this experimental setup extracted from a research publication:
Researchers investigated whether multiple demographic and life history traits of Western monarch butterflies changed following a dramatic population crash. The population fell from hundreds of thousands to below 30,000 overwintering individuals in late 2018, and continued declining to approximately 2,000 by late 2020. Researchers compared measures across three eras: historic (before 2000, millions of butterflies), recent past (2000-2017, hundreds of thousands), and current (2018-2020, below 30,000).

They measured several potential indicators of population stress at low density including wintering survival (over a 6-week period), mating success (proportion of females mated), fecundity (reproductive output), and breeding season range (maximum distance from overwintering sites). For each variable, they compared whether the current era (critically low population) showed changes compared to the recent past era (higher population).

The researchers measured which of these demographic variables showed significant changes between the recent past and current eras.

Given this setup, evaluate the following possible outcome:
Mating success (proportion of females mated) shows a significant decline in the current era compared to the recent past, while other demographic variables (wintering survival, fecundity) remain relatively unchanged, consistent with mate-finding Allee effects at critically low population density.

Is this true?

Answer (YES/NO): NO